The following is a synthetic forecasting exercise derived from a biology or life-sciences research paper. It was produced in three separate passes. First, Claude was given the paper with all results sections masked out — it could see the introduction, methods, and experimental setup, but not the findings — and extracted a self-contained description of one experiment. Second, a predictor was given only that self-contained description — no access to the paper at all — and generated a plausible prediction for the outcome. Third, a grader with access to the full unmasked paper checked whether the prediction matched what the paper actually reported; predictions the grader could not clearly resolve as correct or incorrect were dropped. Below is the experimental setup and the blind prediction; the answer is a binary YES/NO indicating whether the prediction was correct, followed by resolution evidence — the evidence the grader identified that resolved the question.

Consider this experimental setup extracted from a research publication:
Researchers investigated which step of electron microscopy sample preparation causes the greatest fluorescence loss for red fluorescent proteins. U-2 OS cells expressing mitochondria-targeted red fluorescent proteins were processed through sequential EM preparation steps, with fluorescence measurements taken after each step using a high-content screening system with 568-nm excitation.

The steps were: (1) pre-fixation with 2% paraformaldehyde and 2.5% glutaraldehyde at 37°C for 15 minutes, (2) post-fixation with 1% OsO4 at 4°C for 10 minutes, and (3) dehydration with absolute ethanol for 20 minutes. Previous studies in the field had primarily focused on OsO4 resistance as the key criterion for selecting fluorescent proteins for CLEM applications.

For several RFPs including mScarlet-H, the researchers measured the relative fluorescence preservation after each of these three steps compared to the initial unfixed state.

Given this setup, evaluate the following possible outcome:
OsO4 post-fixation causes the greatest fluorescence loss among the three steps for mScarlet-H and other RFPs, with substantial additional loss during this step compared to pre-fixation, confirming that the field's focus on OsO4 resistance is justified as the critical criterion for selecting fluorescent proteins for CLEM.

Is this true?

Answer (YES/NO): NO